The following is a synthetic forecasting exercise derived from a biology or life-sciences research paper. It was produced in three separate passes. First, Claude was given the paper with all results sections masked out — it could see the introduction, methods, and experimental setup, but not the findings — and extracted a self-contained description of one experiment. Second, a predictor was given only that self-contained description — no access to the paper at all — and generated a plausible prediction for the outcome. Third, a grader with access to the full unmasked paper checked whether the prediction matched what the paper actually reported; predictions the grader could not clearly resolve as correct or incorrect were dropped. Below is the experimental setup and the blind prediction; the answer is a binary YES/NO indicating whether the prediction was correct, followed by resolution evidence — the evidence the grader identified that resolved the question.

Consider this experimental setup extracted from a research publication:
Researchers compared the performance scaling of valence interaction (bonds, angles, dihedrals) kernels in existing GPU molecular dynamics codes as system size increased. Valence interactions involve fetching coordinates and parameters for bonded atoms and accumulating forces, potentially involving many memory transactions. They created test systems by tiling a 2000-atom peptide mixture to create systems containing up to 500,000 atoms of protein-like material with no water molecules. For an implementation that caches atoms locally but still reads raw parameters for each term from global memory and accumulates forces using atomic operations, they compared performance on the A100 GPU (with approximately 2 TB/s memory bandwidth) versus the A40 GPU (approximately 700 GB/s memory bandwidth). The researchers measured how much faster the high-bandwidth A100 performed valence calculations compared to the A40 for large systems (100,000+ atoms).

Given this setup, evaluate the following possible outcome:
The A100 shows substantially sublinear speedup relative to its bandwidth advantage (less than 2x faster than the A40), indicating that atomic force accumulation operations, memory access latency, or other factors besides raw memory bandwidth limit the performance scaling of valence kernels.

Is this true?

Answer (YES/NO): YES